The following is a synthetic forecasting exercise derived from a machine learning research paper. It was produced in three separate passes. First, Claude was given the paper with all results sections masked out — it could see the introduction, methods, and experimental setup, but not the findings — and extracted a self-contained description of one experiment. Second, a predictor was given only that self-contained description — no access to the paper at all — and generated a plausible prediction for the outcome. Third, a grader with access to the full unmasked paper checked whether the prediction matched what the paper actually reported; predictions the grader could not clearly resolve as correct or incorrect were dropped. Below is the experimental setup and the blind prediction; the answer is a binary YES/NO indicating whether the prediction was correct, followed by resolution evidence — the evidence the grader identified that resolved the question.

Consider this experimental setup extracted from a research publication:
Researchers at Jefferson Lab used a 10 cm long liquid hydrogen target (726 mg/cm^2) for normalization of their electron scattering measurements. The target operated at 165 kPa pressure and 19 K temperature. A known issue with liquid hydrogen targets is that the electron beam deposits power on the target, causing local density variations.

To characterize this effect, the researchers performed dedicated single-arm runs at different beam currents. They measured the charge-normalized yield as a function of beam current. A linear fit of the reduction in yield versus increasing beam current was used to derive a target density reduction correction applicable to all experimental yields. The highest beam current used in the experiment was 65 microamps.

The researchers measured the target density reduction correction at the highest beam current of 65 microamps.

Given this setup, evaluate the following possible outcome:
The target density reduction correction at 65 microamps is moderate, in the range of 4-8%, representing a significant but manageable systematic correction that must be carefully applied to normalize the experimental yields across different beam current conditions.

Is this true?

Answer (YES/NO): NO